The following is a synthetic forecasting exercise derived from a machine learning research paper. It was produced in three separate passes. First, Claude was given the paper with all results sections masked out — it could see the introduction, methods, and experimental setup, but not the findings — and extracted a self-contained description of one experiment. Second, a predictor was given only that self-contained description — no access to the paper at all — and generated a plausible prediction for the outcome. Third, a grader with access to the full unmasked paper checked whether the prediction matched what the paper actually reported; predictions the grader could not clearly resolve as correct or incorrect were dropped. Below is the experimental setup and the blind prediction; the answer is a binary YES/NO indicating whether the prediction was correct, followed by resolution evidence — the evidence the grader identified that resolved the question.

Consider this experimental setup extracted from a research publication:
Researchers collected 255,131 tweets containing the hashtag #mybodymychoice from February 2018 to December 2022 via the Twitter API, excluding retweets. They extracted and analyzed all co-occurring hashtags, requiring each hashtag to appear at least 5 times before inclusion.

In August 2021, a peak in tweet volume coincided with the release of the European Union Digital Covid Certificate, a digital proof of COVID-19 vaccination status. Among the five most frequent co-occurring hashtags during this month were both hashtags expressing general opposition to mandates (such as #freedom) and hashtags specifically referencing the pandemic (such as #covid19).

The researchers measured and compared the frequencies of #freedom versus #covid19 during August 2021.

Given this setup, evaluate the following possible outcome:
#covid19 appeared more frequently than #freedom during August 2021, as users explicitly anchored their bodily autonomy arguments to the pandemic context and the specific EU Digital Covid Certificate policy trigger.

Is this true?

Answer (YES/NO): NO